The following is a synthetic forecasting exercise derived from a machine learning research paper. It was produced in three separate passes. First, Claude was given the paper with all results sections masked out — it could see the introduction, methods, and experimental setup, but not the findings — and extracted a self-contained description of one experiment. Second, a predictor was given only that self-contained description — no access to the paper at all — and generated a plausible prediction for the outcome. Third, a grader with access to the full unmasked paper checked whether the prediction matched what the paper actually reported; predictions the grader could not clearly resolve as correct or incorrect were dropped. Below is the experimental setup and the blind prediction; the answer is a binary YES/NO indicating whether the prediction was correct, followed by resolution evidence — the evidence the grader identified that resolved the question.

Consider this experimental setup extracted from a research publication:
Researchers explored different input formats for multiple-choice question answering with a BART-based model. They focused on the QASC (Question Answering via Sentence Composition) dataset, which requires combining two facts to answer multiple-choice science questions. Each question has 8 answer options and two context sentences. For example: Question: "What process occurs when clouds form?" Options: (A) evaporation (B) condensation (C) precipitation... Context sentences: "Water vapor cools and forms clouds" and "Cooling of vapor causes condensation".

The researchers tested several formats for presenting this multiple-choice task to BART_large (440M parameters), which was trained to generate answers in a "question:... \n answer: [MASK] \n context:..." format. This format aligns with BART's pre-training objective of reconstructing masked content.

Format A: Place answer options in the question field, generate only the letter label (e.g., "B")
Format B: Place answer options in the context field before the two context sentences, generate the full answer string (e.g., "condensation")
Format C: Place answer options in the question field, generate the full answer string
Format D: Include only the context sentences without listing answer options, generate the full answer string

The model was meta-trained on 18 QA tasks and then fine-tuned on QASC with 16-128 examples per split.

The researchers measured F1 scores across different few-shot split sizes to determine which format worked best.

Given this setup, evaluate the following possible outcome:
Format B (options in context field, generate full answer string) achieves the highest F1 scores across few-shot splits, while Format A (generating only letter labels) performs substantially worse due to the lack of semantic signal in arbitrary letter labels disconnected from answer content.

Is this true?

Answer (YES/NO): YES